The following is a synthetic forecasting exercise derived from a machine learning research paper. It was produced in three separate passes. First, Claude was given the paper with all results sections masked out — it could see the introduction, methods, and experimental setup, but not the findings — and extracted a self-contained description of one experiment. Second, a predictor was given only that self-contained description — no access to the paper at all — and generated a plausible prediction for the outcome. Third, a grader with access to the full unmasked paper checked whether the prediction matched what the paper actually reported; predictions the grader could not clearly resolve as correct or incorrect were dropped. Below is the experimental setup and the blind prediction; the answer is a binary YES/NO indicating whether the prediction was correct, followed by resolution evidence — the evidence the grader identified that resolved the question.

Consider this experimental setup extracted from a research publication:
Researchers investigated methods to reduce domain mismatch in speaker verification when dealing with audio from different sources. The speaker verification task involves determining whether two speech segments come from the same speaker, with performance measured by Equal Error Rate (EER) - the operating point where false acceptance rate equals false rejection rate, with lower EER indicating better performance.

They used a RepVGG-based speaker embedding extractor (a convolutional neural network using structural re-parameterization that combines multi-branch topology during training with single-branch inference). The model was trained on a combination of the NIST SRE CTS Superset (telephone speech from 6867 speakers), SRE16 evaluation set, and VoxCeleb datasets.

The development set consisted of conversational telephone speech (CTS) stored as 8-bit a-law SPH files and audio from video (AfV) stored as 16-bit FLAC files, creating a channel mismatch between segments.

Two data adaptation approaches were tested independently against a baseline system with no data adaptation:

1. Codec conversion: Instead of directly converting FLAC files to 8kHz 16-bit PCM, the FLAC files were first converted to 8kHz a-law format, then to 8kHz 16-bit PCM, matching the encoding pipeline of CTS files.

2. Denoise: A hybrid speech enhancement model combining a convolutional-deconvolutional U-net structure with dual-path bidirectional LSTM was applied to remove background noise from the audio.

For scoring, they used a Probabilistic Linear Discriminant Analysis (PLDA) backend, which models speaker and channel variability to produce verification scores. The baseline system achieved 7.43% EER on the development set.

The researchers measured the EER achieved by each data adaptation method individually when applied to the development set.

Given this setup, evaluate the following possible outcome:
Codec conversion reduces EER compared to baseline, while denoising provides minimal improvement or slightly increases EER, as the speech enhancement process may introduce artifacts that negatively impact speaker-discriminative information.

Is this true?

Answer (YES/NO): YES